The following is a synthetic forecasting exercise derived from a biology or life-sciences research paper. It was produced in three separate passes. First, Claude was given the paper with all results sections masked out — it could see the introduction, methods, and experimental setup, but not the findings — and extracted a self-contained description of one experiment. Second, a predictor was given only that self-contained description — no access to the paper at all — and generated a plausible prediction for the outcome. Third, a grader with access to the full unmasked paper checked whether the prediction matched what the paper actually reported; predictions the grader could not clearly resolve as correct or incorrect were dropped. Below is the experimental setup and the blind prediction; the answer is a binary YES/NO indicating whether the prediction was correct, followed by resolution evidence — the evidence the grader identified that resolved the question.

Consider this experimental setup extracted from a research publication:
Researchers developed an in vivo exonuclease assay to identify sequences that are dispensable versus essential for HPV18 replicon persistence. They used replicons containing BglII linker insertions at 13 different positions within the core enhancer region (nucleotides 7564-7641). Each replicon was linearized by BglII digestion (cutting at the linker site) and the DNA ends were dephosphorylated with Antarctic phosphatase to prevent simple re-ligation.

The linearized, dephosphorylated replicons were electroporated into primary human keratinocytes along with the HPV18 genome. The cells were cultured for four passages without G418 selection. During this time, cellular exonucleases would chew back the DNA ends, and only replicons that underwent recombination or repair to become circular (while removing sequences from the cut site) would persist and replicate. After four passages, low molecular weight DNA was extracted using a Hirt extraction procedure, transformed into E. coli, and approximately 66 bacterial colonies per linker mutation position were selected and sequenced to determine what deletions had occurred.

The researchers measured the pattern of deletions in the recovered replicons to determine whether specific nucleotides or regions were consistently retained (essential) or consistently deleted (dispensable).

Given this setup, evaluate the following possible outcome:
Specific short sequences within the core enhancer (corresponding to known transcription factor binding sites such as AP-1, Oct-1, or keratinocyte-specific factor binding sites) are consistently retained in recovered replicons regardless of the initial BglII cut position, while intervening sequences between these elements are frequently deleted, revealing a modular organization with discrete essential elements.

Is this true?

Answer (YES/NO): NO